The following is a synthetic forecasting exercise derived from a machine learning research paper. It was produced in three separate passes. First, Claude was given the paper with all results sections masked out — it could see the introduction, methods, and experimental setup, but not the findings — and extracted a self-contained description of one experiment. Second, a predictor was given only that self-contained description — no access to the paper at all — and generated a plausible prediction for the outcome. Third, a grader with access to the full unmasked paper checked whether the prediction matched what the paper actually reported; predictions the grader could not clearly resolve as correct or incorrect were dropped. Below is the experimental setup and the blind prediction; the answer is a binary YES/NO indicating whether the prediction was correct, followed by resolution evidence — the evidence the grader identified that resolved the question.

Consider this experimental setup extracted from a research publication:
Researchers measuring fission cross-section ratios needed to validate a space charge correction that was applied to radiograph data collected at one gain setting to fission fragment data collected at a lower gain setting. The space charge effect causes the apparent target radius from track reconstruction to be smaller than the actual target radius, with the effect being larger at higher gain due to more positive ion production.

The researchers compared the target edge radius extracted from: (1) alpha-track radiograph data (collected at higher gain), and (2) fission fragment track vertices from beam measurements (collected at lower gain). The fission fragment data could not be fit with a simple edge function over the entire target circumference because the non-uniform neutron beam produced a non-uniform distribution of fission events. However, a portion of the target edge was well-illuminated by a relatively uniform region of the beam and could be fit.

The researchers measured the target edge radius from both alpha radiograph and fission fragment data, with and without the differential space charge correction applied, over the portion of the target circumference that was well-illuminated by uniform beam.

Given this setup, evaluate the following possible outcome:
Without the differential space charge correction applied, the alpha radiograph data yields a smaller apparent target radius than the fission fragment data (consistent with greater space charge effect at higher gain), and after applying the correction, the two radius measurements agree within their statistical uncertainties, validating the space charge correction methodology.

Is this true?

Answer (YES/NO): YES